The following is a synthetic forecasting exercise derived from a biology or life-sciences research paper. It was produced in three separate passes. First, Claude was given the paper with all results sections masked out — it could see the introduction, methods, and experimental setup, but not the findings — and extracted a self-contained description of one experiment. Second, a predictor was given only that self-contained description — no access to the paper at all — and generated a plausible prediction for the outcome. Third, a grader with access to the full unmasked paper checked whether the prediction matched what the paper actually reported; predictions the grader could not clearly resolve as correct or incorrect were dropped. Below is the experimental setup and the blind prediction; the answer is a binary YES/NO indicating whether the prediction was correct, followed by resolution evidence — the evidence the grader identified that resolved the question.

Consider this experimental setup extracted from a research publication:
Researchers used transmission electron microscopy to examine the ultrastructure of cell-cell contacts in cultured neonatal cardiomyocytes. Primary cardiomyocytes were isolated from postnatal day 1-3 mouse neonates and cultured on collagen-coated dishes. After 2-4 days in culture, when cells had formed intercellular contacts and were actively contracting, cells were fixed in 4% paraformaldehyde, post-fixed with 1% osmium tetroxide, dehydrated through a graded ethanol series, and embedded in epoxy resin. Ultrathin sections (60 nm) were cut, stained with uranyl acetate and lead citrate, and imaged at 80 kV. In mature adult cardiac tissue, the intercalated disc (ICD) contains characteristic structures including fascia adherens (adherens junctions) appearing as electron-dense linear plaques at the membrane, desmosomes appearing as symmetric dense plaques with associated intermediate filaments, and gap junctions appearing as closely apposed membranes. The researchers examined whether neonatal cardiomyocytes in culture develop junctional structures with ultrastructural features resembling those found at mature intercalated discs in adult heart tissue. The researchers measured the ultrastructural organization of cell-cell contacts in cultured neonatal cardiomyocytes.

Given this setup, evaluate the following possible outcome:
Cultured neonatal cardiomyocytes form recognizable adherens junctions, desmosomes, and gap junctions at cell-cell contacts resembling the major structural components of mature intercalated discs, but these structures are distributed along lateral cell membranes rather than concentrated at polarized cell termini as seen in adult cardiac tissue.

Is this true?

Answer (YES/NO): YES